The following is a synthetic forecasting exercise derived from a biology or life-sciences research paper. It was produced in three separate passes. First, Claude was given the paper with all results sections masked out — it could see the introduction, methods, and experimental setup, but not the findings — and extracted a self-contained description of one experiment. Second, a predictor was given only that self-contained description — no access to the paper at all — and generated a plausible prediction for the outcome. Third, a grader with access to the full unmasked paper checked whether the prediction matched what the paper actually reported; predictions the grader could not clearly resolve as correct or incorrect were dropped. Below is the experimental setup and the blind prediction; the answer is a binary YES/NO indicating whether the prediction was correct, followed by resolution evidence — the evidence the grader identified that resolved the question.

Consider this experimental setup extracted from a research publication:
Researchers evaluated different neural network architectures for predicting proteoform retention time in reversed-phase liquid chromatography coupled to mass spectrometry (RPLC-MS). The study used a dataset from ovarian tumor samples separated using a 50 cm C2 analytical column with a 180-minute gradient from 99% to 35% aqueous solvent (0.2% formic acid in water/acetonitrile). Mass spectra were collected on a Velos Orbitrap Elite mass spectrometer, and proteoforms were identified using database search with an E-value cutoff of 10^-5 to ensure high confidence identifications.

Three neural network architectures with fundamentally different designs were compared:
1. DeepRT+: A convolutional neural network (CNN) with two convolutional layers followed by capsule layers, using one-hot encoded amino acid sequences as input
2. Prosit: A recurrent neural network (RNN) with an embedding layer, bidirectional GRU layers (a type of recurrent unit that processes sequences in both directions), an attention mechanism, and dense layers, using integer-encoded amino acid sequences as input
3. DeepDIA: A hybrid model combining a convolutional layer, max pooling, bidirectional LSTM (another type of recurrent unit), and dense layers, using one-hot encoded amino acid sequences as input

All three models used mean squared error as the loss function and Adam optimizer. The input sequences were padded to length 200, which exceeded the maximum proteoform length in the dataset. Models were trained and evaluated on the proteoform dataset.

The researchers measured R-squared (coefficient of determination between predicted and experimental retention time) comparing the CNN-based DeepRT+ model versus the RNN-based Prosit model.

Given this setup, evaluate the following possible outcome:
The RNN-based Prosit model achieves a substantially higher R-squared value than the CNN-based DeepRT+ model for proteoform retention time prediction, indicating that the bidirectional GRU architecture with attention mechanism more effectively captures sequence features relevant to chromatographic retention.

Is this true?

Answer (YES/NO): YES